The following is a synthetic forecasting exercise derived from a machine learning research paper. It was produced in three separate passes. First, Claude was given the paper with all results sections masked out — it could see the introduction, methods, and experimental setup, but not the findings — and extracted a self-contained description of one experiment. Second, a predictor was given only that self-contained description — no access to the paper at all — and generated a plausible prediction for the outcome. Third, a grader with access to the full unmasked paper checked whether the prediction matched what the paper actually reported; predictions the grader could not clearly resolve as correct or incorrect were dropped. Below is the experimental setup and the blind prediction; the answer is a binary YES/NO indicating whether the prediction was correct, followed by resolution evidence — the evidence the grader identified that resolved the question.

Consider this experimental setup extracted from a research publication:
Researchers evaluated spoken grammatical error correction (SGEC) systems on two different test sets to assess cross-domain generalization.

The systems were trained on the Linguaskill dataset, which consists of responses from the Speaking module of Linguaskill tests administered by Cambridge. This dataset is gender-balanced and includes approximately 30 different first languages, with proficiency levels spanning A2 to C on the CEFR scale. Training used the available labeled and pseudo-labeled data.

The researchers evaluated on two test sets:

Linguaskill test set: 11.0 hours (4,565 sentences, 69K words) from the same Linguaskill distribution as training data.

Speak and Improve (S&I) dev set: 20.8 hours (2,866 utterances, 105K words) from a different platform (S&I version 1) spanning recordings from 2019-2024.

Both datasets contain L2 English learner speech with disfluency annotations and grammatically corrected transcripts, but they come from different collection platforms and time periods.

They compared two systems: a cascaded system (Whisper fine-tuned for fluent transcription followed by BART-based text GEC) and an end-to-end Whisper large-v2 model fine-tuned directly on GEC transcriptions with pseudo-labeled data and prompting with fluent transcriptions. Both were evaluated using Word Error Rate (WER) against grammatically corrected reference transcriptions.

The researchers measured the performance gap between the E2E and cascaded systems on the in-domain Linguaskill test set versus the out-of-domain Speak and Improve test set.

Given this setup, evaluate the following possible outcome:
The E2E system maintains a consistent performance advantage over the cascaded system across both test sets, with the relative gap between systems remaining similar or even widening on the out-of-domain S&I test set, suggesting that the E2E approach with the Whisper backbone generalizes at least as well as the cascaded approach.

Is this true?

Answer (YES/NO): YES